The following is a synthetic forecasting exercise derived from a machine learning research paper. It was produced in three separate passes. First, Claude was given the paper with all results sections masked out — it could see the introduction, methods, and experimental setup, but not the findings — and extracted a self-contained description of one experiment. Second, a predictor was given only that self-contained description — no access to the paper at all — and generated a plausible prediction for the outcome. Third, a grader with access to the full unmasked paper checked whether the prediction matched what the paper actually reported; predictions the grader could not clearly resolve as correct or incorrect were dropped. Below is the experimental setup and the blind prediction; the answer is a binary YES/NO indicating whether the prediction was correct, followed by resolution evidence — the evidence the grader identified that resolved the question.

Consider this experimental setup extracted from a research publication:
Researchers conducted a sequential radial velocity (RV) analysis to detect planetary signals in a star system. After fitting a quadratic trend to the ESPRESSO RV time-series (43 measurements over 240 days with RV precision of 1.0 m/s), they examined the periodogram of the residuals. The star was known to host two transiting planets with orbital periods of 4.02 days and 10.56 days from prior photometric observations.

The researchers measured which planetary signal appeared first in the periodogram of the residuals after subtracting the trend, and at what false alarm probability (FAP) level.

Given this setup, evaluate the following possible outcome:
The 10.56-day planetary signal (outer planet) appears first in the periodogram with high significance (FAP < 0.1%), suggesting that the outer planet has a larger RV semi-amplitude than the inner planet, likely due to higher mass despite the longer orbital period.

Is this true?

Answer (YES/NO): NO